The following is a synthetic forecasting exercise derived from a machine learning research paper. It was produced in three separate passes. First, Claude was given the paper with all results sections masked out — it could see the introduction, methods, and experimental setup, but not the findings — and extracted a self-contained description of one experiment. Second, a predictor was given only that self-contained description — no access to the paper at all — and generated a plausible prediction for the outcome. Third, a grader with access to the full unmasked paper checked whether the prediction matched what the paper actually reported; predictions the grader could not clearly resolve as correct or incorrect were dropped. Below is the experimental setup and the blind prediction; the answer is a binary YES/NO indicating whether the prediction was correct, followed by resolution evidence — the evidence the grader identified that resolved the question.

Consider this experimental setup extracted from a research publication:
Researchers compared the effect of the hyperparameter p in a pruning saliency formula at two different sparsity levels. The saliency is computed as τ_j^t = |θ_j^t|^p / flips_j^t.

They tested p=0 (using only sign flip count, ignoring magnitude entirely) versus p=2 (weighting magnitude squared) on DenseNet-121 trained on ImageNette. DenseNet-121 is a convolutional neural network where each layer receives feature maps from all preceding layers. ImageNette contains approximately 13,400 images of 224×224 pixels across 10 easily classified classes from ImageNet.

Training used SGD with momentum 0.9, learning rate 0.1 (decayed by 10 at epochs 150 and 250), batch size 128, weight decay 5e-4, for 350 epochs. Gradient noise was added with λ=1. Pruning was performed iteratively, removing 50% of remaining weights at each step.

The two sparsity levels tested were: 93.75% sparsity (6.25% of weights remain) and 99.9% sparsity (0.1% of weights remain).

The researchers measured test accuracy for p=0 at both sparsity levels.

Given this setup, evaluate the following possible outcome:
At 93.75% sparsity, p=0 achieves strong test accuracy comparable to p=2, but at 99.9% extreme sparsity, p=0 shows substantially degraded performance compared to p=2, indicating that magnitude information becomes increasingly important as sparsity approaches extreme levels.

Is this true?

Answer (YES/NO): NO